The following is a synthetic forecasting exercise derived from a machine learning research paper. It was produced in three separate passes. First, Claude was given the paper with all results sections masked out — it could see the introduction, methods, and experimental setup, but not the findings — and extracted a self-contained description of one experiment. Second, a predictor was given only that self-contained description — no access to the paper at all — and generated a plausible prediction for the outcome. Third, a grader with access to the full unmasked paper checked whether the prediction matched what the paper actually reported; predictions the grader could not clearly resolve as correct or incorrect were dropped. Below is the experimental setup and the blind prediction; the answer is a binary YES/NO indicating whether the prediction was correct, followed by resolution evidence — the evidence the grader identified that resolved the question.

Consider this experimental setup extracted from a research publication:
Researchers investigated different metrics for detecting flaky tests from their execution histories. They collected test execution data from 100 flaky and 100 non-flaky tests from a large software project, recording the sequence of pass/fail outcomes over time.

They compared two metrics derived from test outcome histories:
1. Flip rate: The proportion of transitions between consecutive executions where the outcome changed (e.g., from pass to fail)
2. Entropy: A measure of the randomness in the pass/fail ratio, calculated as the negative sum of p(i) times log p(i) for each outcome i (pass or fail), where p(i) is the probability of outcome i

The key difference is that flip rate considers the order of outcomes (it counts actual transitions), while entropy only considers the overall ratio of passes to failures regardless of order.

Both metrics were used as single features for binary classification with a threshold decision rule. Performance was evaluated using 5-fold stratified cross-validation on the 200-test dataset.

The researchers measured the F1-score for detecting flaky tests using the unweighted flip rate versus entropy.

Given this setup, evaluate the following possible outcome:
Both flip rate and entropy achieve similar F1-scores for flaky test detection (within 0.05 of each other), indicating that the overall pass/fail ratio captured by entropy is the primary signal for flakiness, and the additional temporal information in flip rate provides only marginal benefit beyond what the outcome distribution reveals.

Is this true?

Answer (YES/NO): YES